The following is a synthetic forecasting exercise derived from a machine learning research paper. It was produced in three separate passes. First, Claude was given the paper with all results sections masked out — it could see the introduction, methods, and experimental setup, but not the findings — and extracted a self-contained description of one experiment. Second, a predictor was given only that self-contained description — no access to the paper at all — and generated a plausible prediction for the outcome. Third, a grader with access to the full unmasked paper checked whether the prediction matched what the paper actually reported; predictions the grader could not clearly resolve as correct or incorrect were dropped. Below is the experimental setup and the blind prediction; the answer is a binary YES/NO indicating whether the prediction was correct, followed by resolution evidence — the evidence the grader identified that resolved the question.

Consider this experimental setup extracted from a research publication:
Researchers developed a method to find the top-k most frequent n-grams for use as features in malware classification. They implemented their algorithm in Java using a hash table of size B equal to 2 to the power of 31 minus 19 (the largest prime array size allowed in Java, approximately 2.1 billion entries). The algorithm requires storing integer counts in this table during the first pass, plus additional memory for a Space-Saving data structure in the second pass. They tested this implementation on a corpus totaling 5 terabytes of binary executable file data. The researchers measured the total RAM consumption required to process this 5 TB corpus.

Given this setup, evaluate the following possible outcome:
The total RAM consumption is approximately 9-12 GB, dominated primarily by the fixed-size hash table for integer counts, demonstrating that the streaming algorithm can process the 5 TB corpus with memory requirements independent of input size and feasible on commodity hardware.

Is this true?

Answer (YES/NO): YES